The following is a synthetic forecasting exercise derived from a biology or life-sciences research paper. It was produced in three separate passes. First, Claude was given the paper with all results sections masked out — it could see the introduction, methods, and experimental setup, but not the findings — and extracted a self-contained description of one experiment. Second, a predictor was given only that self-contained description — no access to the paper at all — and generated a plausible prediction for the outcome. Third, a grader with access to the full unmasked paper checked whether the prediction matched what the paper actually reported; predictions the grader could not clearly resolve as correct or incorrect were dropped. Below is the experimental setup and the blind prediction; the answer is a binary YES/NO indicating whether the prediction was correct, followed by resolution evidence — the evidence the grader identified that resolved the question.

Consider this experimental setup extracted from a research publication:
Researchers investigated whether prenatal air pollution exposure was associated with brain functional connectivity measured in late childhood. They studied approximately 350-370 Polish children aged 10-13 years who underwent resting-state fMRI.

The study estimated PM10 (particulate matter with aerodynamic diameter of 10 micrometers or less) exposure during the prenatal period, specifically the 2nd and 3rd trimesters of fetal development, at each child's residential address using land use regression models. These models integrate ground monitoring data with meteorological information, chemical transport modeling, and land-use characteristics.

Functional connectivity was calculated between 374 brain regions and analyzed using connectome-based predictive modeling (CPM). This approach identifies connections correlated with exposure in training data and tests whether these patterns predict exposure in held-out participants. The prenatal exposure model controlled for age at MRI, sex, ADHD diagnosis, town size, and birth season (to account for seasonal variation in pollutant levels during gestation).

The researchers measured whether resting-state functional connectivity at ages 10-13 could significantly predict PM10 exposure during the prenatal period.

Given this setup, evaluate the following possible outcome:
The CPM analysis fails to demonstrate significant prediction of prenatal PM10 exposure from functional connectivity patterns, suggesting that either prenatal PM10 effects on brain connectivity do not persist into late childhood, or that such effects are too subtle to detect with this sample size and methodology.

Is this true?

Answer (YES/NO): YES